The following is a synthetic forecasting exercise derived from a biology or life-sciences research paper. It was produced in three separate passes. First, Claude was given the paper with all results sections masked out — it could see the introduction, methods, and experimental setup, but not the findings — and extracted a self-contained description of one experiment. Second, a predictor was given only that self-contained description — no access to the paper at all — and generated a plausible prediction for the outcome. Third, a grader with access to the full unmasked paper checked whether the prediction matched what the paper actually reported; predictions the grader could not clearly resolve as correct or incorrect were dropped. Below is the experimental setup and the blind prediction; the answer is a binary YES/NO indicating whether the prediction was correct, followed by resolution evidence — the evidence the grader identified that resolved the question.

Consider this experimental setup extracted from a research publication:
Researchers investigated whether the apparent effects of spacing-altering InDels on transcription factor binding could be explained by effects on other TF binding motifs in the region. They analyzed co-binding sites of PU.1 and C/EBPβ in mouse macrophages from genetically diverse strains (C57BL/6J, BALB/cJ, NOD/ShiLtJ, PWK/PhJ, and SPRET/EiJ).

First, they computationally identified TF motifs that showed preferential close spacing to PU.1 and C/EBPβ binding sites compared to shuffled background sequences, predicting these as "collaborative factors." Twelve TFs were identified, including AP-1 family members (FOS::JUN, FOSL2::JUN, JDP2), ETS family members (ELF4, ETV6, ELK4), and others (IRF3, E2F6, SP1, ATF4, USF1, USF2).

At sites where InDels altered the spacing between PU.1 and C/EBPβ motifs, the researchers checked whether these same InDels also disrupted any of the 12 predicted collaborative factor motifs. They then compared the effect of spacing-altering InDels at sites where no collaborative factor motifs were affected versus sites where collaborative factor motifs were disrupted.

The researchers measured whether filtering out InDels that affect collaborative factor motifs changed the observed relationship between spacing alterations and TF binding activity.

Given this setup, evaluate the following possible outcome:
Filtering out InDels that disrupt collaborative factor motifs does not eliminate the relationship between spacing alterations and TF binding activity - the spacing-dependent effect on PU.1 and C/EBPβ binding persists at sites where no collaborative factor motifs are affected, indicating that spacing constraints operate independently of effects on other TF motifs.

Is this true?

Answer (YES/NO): NO